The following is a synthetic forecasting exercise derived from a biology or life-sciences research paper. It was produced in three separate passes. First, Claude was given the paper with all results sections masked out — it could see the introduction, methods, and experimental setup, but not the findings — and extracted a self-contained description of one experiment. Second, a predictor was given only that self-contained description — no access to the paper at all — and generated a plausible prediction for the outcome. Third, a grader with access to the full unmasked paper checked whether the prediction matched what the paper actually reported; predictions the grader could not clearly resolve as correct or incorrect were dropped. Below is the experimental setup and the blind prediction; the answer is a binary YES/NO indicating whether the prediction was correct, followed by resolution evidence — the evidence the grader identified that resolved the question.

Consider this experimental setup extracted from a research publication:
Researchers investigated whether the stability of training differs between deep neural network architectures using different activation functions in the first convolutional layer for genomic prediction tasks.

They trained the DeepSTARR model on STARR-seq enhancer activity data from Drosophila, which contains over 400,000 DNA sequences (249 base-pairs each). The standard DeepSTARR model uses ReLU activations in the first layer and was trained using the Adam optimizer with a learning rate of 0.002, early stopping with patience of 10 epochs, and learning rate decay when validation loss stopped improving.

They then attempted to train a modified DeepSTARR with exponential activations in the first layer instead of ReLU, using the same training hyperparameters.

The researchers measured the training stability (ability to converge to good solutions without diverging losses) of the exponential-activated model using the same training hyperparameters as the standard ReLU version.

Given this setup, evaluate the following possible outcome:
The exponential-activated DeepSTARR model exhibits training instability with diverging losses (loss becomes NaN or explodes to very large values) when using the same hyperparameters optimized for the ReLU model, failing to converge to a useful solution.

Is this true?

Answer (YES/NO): NO